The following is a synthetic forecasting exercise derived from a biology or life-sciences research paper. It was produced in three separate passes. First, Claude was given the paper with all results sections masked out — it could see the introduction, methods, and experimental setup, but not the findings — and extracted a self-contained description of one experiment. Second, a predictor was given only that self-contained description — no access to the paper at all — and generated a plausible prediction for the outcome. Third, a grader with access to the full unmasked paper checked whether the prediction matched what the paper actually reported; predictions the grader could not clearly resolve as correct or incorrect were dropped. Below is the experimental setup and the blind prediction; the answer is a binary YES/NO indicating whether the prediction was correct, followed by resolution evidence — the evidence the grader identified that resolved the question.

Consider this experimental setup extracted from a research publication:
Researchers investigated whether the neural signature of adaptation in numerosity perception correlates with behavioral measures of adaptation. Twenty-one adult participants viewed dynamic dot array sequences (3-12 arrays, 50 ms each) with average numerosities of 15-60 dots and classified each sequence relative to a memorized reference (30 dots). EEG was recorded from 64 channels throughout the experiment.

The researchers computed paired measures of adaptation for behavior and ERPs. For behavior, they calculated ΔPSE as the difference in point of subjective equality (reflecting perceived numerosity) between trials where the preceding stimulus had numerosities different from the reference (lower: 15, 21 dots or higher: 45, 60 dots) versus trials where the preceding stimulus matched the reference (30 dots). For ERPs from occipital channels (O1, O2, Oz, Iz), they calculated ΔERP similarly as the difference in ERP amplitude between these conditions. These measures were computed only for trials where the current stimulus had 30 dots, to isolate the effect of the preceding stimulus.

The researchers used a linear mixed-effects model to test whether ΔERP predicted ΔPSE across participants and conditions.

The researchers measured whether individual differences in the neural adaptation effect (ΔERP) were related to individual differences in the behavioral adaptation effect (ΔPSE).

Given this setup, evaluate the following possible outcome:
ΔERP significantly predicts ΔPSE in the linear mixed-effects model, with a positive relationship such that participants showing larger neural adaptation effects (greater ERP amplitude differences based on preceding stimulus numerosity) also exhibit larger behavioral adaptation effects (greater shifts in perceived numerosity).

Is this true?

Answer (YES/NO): YES